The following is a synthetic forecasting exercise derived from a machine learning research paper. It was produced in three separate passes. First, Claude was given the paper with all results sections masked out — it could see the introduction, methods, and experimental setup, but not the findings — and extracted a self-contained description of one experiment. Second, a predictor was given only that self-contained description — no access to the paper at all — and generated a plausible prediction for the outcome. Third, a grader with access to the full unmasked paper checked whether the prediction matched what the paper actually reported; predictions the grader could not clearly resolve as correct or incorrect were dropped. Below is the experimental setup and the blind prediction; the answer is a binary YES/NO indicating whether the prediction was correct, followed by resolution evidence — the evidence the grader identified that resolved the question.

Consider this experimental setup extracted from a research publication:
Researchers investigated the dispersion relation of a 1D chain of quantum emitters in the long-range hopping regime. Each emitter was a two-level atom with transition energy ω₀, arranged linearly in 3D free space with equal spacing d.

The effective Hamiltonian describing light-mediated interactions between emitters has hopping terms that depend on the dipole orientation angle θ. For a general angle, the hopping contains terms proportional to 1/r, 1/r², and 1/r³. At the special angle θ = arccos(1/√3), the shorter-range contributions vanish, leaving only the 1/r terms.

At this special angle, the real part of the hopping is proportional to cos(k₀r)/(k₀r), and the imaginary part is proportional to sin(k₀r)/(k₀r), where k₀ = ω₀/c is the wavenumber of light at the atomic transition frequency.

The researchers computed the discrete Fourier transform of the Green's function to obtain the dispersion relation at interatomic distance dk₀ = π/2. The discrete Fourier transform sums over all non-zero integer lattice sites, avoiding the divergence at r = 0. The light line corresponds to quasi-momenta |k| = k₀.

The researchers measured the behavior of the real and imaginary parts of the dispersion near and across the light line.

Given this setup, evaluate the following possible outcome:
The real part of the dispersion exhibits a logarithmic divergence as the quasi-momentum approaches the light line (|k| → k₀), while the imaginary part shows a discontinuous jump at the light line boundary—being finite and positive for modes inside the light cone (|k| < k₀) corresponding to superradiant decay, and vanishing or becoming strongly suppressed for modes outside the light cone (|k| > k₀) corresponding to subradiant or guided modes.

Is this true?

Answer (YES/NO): NO